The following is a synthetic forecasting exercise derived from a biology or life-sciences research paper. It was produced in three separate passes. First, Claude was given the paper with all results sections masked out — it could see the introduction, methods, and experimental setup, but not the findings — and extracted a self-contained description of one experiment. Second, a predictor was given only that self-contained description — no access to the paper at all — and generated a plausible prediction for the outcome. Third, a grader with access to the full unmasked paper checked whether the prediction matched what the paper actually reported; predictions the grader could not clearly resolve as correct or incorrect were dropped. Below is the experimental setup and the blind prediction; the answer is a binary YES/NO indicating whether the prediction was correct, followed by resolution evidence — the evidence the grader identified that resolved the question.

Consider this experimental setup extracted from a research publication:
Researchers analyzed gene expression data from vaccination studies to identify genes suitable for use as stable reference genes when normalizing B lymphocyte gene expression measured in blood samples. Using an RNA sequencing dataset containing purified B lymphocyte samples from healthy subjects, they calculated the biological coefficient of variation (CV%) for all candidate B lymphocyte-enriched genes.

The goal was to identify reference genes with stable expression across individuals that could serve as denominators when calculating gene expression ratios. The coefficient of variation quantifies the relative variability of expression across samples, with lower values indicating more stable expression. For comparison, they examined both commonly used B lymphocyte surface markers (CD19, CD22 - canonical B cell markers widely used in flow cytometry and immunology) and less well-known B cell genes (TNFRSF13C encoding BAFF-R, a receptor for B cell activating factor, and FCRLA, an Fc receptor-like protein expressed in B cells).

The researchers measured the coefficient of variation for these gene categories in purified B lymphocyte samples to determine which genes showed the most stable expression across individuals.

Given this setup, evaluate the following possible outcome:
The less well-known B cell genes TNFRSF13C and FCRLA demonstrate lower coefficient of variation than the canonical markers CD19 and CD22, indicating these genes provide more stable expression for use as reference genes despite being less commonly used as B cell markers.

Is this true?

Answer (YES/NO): NO